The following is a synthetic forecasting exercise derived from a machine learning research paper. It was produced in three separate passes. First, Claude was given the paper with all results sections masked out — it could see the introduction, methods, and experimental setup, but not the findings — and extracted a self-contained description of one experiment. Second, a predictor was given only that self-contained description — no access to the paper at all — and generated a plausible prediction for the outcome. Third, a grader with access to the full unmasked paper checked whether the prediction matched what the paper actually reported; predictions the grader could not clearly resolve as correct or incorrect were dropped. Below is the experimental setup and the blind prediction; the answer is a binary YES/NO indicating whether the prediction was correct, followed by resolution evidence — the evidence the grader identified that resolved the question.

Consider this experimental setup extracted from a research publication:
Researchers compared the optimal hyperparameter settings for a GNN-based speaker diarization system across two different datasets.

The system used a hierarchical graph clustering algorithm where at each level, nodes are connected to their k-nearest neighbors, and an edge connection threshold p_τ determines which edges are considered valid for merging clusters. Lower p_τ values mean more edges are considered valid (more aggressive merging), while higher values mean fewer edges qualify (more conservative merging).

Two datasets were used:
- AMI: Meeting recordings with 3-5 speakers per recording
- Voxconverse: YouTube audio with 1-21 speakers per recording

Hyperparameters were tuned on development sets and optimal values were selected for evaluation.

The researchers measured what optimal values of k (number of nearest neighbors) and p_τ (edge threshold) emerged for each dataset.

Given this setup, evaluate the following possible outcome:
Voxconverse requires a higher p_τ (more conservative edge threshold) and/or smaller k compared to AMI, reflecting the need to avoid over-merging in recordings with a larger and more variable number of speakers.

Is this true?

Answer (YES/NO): YES